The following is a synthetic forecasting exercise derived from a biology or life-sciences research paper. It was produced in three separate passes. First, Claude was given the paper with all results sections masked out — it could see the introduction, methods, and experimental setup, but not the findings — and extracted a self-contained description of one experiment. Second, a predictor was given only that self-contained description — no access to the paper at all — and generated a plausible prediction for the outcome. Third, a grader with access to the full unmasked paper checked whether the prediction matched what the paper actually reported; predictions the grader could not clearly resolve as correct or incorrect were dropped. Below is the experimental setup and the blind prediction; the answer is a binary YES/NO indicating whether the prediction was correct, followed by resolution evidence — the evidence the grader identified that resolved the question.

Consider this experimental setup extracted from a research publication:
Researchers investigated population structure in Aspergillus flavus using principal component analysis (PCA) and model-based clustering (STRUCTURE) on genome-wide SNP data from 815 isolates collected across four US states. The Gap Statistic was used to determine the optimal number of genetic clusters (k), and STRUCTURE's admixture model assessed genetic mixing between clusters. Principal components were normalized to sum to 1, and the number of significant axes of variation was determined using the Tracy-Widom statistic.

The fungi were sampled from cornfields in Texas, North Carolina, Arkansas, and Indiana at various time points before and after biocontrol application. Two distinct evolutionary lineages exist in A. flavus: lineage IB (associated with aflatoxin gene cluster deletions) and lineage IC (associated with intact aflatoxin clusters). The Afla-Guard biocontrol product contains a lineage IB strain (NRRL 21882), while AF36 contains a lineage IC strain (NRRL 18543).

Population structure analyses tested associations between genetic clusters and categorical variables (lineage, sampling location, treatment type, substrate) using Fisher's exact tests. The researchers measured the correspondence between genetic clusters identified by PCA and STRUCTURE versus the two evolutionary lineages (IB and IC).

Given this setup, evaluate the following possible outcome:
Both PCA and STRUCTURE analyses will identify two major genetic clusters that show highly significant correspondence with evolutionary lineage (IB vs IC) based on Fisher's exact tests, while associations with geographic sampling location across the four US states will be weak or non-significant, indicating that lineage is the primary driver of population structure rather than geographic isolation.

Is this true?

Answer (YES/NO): NO